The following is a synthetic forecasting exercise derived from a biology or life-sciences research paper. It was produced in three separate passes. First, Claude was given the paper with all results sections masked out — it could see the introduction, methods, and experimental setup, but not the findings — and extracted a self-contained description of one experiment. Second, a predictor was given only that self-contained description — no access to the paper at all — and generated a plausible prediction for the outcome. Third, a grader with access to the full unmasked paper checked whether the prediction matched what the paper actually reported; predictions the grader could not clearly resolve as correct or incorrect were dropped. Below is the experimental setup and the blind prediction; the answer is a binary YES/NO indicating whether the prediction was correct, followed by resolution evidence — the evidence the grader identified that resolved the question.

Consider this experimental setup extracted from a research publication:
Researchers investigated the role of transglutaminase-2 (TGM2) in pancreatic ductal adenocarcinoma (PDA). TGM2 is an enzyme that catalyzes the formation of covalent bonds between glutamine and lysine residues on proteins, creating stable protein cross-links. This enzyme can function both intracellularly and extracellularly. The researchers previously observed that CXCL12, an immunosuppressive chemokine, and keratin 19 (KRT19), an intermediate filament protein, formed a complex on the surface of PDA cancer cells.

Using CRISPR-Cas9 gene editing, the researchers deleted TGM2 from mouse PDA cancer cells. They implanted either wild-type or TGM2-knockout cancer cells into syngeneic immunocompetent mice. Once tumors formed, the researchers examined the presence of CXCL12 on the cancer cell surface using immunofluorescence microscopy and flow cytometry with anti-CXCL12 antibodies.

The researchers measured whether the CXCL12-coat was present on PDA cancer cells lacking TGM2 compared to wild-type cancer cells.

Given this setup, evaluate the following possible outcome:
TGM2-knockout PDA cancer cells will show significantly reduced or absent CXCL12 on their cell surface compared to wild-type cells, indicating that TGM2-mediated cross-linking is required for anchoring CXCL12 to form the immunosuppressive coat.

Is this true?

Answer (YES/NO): YES